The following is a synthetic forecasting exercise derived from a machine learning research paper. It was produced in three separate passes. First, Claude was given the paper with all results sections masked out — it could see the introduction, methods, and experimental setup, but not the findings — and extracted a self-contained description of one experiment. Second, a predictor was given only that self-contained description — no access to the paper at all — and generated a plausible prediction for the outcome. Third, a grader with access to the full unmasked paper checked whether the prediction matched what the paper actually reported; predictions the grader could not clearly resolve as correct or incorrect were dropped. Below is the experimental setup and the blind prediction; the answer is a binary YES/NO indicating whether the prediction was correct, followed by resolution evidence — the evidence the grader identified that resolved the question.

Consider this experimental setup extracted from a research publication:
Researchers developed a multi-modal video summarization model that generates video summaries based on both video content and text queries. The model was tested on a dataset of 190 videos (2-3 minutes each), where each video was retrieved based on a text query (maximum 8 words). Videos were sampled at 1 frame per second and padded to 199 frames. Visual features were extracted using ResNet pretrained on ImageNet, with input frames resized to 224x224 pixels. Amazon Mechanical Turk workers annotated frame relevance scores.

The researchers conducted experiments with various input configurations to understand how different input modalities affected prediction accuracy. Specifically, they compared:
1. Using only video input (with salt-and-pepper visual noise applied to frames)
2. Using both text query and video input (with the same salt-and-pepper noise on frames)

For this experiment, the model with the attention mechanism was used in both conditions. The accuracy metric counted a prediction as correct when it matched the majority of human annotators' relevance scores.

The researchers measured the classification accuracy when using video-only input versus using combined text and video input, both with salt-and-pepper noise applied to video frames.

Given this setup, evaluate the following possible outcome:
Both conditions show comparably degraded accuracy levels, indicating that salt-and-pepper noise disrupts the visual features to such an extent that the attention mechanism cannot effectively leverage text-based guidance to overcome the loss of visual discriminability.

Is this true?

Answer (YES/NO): NO